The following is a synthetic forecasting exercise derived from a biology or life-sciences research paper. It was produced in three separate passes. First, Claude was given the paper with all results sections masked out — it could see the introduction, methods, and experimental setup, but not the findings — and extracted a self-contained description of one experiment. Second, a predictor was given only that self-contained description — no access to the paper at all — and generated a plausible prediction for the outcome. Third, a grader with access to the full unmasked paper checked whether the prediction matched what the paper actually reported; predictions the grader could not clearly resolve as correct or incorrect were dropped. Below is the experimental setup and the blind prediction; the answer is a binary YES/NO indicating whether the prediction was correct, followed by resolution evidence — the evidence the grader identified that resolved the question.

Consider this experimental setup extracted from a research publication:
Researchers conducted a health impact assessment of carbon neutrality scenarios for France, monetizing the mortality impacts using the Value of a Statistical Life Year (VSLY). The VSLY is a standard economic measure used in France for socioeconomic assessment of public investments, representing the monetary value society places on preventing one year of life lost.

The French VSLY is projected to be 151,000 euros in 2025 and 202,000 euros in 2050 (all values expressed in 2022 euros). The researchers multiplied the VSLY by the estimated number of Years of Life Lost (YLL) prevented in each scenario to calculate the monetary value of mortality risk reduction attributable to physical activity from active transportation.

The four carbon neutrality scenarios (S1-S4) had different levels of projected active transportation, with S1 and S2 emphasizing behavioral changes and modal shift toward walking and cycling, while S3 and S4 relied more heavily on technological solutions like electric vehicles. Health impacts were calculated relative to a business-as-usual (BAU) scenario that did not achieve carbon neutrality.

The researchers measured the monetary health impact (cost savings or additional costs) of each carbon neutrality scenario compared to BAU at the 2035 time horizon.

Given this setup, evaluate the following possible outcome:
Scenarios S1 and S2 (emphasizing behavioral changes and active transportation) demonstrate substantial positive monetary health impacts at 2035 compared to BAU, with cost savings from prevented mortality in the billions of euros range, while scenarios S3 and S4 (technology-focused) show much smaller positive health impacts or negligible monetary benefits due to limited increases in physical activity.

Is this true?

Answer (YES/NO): NO